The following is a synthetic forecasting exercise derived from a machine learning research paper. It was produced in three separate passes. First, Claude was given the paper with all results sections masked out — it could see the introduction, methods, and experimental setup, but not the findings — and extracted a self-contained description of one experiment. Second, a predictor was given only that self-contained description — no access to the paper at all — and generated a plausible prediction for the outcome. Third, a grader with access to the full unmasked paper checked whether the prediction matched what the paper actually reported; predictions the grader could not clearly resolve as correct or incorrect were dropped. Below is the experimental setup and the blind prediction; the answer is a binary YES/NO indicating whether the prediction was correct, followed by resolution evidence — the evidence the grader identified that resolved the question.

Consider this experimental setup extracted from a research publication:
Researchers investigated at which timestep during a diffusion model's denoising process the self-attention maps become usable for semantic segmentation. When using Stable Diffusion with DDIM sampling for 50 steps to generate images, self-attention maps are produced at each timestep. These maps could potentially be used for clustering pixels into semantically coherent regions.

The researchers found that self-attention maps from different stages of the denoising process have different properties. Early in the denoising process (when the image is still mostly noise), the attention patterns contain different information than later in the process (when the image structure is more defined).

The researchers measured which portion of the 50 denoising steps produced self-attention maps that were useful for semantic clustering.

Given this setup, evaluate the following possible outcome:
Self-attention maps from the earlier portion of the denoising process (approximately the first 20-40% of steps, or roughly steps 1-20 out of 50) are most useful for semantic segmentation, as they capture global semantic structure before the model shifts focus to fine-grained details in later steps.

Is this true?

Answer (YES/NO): NO